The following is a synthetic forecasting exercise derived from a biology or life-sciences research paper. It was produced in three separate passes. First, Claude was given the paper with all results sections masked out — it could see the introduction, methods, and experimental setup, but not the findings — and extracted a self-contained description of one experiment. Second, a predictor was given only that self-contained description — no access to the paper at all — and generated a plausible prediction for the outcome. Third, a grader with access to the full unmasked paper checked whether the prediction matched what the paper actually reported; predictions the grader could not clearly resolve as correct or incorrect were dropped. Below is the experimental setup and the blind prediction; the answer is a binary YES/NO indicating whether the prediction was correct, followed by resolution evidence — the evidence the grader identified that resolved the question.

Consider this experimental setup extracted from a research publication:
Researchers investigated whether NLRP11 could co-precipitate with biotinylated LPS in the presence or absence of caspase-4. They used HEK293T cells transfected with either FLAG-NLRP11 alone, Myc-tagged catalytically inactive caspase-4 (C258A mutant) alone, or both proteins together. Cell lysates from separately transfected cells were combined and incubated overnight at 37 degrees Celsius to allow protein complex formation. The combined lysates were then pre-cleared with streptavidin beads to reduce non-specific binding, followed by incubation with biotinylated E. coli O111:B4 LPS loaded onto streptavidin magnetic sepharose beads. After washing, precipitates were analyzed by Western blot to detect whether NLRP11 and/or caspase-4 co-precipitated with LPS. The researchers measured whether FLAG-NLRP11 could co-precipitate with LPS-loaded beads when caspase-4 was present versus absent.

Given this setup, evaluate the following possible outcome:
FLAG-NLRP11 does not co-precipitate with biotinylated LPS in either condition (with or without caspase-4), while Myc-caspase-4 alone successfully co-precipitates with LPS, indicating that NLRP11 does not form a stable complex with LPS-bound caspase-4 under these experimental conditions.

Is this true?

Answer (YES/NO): NO